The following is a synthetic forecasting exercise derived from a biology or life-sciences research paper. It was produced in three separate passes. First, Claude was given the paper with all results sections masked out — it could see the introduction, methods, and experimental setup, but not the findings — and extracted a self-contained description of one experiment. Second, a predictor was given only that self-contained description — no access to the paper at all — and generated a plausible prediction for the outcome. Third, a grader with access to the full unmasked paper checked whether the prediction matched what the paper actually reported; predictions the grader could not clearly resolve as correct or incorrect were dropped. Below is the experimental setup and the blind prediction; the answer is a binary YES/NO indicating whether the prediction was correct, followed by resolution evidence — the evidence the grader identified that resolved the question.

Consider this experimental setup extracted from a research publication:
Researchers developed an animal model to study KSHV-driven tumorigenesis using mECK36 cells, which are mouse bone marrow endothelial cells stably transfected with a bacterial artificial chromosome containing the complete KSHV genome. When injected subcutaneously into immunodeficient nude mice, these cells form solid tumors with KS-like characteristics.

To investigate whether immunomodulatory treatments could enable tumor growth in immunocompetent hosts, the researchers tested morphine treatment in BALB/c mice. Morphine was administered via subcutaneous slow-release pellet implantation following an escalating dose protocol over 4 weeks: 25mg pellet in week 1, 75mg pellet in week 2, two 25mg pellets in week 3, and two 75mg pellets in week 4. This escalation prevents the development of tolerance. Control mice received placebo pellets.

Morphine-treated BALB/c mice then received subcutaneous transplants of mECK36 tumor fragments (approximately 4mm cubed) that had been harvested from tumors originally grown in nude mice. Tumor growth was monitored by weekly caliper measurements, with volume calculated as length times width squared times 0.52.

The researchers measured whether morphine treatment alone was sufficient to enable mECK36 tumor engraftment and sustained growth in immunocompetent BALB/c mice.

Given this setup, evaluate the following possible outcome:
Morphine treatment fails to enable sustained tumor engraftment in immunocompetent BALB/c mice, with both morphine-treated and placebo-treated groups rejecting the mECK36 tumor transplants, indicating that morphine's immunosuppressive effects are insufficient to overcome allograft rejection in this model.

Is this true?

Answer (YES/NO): NO